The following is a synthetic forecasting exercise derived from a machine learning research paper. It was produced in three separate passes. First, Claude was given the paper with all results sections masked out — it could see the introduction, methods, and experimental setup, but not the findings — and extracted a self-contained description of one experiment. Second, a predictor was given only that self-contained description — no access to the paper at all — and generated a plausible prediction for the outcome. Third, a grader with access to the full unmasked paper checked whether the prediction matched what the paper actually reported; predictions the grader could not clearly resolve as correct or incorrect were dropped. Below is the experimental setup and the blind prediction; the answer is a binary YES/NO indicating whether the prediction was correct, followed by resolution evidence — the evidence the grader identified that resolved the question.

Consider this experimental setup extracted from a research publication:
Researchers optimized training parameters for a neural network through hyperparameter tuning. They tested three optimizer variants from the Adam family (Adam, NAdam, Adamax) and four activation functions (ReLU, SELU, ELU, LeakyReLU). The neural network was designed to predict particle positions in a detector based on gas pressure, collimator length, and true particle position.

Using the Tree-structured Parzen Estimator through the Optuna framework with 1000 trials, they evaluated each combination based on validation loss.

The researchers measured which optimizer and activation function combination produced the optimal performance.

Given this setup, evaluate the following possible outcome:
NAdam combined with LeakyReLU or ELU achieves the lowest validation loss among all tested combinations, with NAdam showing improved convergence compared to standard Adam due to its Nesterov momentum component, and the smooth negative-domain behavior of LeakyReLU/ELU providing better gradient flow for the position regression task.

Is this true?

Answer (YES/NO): NO